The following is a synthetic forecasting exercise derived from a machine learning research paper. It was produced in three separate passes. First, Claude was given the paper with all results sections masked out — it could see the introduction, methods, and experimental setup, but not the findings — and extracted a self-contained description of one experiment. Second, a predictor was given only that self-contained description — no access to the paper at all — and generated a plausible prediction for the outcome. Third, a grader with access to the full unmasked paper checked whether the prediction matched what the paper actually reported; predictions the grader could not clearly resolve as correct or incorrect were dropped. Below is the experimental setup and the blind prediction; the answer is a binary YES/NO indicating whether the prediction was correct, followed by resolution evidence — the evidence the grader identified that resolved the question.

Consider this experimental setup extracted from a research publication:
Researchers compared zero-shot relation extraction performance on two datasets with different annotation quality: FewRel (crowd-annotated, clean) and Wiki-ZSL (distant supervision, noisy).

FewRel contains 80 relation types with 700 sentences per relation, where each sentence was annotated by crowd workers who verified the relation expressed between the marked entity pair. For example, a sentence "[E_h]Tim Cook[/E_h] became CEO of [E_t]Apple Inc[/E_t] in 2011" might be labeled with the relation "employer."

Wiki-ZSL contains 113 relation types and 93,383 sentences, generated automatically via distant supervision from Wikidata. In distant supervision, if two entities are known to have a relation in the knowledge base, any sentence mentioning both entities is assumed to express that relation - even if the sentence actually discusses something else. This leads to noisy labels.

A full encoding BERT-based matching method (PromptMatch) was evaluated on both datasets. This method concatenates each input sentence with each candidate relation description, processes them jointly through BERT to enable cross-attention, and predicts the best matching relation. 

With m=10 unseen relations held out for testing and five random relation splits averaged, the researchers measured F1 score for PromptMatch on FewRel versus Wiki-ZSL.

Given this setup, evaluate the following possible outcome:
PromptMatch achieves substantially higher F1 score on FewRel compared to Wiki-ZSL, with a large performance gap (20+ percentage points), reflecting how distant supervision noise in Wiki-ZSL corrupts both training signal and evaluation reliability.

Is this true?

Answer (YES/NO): NO